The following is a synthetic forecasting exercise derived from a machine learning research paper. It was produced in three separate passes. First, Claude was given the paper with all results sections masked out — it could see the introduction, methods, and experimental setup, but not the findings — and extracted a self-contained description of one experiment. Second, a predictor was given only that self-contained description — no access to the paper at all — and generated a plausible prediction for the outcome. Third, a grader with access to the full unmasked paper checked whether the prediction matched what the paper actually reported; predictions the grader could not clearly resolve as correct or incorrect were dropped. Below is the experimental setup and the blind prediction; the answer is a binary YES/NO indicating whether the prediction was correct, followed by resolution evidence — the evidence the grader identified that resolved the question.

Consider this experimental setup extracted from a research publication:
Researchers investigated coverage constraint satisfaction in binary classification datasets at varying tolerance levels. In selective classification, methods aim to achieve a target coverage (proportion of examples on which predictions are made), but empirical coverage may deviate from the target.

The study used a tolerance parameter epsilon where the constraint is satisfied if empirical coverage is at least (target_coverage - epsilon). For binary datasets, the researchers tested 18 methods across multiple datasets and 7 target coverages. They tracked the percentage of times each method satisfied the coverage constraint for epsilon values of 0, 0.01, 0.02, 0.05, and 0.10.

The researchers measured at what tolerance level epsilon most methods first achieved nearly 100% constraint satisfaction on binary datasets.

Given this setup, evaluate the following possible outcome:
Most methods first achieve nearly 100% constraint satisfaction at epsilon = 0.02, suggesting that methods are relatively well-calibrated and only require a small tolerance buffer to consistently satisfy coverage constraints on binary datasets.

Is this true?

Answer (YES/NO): NO